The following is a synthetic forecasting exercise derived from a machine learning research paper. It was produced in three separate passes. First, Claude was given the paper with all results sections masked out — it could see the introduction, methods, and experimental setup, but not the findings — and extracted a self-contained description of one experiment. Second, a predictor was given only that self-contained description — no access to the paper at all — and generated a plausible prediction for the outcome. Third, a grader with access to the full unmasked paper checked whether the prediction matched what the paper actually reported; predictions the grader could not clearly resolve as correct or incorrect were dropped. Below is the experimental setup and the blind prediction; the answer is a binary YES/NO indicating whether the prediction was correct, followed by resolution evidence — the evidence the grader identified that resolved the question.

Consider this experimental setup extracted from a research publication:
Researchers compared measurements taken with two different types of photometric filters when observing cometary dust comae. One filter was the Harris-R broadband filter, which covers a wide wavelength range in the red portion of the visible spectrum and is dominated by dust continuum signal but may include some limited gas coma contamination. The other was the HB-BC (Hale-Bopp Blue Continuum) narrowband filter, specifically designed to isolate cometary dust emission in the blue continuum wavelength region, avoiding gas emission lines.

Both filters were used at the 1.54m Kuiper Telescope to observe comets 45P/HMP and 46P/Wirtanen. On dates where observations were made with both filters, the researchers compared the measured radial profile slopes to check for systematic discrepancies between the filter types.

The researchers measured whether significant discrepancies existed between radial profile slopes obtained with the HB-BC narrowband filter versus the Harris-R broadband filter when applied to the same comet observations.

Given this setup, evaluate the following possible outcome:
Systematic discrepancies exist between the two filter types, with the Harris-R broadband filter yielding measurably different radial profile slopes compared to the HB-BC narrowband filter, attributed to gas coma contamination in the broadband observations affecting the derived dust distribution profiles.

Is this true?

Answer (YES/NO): NO